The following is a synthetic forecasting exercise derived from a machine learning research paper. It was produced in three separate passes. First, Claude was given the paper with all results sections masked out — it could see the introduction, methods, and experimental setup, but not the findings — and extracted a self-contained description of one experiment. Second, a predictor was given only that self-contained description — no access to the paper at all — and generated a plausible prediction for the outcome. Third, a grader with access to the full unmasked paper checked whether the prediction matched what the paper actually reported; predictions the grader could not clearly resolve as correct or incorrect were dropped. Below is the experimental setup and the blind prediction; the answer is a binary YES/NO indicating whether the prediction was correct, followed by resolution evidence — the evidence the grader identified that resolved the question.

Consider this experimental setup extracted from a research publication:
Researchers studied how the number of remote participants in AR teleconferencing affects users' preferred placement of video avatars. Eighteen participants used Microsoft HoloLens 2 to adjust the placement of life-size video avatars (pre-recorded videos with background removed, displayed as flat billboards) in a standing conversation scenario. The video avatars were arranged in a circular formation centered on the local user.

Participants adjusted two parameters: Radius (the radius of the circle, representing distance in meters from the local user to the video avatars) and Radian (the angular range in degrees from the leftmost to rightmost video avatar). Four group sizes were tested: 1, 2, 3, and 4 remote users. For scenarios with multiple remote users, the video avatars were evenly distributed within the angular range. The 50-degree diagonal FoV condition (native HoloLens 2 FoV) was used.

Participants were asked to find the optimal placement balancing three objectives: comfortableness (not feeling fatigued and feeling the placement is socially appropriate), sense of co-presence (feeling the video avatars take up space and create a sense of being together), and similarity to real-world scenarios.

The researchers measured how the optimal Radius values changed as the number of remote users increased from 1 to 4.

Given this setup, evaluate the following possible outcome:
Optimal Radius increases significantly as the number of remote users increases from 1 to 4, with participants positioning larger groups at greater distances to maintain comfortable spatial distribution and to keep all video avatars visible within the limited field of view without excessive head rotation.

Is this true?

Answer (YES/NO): NO